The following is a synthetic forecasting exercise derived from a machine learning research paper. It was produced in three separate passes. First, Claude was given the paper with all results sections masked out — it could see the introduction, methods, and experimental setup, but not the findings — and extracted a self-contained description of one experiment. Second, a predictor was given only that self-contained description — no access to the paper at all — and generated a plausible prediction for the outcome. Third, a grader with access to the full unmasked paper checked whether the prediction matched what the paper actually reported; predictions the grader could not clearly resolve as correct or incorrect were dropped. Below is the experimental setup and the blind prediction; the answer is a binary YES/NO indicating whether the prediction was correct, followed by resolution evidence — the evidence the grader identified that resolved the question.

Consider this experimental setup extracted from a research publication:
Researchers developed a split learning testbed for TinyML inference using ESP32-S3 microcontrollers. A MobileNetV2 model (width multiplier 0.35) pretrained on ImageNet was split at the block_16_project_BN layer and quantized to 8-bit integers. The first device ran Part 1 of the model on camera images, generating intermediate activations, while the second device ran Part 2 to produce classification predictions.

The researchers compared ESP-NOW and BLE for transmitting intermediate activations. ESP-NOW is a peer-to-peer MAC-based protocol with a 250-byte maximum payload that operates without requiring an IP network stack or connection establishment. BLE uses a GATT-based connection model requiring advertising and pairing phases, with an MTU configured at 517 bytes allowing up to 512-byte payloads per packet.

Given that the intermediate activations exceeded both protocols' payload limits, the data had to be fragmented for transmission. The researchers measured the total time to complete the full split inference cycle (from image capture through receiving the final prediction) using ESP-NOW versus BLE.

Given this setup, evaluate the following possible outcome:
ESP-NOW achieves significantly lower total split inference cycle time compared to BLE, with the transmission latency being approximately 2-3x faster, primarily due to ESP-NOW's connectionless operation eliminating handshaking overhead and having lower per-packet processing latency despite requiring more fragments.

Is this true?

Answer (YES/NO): NO